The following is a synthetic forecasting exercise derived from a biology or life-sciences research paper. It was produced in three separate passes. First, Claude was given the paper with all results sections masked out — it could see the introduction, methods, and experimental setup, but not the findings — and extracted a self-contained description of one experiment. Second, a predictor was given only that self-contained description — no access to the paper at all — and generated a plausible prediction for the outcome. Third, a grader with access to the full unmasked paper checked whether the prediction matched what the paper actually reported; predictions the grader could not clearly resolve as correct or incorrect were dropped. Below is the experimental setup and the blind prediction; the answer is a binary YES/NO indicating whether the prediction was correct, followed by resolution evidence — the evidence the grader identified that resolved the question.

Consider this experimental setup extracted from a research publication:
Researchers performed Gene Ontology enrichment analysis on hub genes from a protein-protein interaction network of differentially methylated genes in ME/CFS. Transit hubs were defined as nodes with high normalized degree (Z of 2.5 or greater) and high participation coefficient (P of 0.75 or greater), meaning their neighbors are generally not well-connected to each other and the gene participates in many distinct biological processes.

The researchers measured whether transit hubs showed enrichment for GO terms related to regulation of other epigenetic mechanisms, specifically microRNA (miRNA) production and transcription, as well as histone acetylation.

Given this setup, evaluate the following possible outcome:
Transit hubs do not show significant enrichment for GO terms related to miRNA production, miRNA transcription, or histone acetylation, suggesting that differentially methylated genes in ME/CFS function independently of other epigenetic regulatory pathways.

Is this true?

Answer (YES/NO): NO